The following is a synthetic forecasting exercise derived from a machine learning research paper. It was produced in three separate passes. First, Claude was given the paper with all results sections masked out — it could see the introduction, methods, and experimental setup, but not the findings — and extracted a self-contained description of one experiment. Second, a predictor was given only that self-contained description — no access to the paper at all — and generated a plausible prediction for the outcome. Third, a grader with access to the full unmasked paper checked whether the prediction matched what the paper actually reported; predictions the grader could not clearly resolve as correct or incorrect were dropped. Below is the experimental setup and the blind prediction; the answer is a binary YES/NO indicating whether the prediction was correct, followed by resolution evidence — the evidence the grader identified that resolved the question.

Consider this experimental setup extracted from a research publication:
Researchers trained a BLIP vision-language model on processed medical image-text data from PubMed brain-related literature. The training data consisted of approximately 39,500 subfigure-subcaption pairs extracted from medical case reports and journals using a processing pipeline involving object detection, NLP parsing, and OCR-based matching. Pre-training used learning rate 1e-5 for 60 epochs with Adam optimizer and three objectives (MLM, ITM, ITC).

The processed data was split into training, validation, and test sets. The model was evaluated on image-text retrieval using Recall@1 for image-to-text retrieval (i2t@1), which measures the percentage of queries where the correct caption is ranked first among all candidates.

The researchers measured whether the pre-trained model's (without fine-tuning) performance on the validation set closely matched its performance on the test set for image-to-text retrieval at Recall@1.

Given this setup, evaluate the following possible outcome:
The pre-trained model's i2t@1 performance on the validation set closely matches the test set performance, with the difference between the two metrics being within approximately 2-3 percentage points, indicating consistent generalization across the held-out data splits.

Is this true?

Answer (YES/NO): YES